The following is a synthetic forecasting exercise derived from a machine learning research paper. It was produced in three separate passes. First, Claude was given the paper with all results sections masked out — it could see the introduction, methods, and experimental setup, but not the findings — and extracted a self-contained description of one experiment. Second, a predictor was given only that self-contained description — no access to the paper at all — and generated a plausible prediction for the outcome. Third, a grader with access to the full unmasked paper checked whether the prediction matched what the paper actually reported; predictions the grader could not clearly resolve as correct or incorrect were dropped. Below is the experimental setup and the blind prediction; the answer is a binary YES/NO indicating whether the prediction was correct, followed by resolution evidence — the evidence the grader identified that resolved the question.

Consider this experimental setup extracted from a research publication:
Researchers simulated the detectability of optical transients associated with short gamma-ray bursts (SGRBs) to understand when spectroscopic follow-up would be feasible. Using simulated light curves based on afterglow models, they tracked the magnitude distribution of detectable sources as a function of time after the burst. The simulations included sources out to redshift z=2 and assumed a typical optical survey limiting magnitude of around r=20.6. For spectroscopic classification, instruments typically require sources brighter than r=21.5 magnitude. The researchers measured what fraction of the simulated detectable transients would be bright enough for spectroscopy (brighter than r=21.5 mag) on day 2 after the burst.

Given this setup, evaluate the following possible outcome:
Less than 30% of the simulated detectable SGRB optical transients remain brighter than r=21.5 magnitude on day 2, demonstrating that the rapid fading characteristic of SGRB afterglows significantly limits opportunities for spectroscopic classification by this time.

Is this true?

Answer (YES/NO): YES